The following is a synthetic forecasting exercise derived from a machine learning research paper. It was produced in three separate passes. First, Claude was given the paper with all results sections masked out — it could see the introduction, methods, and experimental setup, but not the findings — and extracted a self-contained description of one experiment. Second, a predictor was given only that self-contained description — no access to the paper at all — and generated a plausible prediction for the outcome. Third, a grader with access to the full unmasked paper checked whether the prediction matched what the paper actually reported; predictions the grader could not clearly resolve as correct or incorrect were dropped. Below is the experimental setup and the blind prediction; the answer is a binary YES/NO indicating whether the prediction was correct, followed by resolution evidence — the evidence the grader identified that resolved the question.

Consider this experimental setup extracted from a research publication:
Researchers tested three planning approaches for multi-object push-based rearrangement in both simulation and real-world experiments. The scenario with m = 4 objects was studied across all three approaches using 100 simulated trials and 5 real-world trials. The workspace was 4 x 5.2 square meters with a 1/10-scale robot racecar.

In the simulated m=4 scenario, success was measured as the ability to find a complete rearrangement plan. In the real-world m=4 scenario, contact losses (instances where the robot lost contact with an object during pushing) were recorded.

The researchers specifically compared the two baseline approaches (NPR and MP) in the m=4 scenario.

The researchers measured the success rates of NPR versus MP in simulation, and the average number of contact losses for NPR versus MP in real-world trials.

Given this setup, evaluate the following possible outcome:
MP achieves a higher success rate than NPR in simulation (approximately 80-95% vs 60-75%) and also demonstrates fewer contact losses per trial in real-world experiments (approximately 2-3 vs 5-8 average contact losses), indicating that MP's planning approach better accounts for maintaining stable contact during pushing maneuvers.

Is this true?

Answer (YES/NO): NO